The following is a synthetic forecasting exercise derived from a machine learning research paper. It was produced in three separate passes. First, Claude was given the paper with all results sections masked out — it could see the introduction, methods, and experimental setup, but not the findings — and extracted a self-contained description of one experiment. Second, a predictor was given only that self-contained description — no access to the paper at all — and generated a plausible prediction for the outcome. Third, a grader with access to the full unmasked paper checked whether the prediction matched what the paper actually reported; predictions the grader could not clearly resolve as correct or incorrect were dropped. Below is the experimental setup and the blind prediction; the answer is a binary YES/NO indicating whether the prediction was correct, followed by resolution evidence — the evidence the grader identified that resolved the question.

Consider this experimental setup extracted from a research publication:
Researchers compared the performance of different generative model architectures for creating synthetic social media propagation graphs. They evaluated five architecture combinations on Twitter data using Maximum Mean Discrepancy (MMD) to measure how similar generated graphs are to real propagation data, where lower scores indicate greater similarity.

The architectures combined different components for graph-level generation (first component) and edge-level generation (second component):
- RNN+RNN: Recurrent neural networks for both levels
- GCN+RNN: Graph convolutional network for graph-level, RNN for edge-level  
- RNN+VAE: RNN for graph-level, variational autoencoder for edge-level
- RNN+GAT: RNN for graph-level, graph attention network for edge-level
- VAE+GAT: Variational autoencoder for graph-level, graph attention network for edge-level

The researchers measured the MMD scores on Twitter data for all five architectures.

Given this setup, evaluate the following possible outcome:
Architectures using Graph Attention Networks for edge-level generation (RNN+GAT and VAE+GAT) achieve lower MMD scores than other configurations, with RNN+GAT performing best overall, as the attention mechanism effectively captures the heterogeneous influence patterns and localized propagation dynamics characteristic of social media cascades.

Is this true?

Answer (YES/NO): NO